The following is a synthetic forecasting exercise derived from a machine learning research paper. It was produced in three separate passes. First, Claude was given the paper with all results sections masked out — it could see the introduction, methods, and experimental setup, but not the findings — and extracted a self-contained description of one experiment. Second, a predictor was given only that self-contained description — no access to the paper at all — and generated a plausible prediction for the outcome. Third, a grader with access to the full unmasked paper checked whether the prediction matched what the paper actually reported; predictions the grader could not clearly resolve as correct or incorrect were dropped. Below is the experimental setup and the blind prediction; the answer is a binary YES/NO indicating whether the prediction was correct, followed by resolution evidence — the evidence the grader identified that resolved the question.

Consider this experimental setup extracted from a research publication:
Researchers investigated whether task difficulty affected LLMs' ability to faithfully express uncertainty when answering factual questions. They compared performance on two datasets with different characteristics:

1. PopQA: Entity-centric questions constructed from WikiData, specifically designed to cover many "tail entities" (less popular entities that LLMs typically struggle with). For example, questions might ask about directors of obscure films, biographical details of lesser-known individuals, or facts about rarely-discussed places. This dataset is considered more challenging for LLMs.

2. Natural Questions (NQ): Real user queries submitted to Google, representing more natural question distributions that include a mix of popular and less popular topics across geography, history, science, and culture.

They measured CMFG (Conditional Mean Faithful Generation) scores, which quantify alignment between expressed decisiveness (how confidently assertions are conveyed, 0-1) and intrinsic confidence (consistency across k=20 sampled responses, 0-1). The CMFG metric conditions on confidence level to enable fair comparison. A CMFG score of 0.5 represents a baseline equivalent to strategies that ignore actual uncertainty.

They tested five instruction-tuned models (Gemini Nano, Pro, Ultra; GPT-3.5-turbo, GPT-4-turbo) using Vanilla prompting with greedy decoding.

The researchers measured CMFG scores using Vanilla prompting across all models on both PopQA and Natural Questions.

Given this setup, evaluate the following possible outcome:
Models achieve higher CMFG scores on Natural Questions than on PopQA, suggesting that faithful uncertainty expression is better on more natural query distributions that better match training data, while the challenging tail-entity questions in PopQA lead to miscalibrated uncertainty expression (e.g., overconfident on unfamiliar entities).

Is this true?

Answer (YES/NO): YES